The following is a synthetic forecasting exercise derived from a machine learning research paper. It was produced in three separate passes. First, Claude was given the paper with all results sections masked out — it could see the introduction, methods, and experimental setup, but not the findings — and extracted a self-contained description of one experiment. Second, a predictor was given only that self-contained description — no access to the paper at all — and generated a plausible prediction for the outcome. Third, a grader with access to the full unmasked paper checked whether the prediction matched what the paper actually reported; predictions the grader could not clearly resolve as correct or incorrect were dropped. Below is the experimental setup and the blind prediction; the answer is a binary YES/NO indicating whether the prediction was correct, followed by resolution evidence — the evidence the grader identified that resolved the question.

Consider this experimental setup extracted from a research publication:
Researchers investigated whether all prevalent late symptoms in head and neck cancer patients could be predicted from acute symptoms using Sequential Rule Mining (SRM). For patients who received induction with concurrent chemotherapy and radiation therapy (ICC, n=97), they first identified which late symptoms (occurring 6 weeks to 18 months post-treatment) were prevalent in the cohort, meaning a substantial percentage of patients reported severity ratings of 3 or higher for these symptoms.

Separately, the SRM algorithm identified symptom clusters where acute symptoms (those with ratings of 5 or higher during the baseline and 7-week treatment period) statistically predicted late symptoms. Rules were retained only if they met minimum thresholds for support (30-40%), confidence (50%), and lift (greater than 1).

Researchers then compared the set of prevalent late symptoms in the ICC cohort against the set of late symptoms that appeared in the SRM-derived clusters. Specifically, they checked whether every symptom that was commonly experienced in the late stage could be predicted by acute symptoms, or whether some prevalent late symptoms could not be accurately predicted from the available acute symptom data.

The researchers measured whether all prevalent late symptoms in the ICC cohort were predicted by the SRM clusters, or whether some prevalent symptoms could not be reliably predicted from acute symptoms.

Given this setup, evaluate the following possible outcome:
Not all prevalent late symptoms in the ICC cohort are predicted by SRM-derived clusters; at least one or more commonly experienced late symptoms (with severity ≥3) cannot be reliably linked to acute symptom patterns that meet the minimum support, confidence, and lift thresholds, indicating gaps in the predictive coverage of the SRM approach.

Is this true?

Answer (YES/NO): YES